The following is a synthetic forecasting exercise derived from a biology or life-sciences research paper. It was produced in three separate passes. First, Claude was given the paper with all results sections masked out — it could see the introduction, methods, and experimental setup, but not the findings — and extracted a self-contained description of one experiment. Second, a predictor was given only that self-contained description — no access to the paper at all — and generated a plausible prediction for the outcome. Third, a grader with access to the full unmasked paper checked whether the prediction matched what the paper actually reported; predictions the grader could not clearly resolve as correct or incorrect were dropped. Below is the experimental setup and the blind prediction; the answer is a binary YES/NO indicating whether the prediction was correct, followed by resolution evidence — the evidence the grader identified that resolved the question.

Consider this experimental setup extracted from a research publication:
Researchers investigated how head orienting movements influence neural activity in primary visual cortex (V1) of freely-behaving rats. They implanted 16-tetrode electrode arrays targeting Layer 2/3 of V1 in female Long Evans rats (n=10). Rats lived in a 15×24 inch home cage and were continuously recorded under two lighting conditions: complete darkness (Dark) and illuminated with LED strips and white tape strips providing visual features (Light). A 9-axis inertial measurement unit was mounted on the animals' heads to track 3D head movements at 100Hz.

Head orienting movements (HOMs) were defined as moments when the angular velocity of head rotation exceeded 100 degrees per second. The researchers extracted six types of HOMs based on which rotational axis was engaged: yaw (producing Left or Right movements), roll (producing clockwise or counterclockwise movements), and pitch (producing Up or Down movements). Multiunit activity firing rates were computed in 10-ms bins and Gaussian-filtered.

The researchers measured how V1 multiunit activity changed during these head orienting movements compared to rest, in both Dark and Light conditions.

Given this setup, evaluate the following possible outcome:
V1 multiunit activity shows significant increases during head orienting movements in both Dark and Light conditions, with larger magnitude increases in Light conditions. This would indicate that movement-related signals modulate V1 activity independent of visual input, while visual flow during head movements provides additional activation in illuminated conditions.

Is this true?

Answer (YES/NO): NO